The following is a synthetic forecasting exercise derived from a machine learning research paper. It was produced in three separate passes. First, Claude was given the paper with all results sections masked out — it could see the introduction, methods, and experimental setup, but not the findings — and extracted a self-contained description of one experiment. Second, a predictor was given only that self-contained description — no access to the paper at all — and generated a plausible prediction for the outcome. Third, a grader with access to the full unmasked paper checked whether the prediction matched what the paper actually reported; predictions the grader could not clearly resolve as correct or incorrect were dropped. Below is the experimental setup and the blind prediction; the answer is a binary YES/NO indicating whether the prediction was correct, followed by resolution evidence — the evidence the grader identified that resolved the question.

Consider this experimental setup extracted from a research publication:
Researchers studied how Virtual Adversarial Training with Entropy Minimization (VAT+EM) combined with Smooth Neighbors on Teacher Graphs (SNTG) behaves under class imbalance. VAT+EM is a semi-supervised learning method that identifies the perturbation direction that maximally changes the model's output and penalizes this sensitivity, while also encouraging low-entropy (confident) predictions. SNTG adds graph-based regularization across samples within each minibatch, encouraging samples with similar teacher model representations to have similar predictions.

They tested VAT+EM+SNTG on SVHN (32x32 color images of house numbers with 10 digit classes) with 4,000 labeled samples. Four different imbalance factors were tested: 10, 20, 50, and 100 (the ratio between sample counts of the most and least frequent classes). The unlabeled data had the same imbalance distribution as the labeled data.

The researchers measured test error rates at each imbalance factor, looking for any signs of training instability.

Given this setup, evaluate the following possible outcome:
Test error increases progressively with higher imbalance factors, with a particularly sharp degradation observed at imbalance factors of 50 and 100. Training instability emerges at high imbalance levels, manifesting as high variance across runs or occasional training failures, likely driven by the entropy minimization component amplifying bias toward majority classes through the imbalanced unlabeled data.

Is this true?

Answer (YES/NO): NO